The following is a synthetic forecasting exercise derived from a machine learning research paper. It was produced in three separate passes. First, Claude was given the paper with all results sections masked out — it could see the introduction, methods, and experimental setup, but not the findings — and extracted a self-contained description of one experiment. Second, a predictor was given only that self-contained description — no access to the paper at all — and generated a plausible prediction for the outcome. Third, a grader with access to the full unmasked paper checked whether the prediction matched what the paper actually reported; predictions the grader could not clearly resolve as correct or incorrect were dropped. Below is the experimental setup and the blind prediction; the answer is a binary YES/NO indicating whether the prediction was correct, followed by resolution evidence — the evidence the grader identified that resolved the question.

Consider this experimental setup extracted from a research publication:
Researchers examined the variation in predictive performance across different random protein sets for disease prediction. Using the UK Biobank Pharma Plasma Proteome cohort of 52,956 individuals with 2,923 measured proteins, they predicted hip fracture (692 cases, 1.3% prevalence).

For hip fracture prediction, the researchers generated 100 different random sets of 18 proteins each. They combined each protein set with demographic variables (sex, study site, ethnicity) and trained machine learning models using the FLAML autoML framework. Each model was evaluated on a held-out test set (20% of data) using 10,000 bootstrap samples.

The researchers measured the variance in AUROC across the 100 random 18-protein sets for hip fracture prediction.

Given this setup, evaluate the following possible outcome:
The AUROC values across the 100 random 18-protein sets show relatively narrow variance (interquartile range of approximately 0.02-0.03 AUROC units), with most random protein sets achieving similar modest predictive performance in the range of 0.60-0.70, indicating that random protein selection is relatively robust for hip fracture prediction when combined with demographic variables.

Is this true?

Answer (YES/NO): NO